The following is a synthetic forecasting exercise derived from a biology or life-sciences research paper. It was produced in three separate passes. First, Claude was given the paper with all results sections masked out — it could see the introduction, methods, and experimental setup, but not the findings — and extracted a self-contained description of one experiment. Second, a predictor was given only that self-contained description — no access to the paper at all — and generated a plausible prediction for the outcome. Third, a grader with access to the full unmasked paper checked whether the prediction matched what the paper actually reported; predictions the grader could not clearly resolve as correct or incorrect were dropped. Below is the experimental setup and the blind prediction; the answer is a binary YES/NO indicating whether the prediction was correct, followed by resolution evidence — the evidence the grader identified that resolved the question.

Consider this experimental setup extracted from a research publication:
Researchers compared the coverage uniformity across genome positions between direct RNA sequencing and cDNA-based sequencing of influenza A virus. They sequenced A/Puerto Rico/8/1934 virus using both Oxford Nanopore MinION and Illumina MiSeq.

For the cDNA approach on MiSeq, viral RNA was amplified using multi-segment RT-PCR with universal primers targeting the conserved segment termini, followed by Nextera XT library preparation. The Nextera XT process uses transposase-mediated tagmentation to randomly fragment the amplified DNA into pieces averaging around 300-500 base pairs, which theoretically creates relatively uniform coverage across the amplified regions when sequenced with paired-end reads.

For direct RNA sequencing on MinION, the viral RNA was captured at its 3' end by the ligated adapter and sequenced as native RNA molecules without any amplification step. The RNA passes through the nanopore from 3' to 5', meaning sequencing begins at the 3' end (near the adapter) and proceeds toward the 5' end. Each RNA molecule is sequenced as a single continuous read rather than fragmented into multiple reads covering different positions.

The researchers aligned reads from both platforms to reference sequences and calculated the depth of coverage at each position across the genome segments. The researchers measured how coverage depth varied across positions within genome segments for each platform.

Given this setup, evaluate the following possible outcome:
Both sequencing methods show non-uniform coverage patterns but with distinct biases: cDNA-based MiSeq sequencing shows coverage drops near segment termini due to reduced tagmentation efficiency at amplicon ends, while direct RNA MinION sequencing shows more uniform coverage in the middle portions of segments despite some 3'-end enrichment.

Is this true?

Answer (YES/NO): NO